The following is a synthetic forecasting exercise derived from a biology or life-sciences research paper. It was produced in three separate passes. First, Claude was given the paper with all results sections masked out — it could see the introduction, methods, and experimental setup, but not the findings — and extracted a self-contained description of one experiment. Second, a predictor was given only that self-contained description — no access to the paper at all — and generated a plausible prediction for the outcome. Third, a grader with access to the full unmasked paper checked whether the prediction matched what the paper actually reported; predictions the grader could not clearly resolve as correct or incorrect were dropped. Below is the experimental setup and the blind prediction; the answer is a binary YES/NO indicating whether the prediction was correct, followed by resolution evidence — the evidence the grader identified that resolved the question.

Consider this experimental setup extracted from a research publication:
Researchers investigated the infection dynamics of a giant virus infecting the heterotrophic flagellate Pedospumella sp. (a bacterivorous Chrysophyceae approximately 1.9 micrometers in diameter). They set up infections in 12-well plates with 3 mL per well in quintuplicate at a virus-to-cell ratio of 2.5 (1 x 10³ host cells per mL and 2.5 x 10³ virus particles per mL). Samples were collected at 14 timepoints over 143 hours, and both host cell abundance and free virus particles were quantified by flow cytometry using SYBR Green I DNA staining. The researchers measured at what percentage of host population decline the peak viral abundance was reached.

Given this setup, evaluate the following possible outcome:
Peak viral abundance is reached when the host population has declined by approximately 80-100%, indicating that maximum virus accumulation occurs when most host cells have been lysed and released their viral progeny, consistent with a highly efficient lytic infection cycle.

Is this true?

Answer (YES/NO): YES